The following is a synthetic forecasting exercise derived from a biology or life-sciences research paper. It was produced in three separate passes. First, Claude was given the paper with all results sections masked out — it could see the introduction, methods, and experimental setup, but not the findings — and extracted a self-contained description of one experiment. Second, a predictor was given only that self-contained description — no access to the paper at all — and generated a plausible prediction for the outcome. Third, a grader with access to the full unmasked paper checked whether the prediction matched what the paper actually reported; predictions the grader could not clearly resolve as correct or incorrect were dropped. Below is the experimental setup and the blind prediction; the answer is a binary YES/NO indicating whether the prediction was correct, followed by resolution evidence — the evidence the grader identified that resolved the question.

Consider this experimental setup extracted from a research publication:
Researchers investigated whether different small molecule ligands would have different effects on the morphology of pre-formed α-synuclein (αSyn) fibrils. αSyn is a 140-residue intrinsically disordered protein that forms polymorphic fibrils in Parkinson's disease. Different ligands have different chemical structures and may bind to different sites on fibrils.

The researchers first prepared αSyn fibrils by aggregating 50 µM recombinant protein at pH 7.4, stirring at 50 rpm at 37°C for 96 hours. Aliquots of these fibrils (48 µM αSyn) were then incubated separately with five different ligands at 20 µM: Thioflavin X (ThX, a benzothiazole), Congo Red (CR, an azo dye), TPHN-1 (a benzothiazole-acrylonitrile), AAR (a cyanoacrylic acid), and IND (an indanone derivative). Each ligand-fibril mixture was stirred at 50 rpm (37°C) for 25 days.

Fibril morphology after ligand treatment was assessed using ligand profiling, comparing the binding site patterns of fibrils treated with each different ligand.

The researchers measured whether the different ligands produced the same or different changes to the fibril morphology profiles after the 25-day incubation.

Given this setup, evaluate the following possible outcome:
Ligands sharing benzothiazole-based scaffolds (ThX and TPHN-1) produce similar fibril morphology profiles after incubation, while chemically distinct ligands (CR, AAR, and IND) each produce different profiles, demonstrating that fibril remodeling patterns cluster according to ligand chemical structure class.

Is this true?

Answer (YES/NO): NO